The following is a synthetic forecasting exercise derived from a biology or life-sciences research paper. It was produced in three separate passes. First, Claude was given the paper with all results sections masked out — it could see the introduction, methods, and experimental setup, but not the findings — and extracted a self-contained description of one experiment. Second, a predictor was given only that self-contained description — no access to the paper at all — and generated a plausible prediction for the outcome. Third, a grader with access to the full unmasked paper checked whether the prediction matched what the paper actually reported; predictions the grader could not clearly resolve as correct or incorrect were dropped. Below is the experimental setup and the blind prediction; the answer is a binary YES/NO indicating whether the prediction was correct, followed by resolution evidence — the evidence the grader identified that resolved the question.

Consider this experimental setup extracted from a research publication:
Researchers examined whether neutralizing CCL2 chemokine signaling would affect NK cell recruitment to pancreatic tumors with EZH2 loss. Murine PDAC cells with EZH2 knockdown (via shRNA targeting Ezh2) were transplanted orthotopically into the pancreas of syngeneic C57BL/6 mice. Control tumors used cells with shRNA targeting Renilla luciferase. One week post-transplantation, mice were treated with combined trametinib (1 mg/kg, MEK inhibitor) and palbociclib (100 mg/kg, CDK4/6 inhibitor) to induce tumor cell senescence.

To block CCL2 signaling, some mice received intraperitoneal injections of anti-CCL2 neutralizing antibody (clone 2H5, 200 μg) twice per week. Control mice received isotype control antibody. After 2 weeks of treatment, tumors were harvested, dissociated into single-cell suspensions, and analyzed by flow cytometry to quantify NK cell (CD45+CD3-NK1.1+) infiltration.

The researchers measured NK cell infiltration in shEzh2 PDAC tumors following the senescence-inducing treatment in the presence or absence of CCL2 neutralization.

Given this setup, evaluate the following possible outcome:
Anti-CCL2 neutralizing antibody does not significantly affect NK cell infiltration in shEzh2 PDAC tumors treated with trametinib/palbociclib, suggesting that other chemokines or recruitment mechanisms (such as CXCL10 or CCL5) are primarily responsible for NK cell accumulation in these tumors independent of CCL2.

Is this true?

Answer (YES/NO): NO